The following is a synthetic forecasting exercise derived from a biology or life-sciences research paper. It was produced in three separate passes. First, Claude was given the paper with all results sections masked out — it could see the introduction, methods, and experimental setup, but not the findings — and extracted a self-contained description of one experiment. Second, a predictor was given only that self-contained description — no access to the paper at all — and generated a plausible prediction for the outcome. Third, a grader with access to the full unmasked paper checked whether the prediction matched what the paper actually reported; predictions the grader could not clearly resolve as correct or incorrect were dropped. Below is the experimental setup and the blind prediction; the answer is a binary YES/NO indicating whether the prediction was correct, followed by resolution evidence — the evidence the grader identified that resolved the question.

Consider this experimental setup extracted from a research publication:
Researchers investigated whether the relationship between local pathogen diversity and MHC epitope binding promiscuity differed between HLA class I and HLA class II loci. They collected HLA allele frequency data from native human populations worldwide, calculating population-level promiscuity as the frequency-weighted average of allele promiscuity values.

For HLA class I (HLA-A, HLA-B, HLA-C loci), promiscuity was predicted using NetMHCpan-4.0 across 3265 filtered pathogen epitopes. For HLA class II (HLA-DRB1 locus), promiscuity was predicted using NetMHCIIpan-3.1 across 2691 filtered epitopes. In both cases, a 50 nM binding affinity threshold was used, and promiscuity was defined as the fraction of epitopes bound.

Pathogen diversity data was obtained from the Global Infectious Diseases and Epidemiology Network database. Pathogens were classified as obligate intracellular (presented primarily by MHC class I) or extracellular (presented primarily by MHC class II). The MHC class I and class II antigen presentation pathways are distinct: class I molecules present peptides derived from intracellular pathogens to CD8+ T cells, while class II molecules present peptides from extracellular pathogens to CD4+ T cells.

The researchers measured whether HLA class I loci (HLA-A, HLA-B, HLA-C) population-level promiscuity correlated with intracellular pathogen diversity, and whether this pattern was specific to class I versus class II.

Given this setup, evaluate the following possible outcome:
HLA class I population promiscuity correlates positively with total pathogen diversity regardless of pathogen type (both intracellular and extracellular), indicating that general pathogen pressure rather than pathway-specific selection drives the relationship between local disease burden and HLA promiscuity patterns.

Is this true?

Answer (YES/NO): NO